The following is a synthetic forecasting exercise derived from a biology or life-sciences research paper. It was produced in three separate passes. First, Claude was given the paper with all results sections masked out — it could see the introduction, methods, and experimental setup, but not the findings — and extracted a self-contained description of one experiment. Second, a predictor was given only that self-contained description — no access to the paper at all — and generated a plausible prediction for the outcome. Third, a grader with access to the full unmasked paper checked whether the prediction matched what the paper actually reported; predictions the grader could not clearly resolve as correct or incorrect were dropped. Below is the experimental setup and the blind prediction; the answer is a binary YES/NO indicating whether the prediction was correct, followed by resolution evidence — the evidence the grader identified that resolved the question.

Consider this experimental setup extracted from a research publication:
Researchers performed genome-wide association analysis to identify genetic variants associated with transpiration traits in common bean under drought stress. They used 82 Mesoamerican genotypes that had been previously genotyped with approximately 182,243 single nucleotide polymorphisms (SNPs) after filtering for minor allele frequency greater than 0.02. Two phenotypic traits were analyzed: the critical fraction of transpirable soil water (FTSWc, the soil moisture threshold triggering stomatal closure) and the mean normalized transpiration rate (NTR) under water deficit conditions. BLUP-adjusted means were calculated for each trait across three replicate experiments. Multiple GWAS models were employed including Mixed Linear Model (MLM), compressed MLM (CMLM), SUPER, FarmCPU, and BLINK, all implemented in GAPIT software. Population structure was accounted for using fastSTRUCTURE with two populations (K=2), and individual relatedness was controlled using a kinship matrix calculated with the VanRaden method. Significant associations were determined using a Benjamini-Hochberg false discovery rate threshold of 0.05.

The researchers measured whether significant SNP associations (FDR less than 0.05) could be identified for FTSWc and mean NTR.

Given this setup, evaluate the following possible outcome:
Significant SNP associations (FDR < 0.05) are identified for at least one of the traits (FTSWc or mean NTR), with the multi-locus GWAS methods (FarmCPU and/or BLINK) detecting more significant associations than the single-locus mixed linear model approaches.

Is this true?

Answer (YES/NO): NO